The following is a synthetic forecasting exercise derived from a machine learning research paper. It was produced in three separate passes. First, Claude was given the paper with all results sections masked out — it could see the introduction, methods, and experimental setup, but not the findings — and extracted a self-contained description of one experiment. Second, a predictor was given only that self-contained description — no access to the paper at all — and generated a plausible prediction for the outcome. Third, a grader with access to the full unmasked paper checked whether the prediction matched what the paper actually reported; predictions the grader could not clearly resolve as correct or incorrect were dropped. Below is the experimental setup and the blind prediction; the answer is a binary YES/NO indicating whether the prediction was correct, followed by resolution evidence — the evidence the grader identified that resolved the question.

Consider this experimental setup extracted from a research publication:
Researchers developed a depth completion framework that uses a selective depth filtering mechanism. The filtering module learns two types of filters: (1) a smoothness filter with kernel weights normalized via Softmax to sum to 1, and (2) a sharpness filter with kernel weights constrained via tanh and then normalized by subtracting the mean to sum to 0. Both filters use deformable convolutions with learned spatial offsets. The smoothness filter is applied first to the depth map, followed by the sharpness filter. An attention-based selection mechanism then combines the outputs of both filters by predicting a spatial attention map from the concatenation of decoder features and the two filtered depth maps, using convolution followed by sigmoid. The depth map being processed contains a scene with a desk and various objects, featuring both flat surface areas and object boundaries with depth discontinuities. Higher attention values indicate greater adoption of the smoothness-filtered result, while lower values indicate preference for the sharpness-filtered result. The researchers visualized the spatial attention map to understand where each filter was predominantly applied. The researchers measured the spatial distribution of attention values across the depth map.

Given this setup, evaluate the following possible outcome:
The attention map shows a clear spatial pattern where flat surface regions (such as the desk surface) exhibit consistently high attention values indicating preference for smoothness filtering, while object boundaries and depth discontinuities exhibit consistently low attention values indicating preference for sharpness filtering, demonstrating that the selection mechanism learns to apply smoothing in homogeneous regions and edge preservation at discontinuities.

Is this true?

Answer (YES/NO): YES